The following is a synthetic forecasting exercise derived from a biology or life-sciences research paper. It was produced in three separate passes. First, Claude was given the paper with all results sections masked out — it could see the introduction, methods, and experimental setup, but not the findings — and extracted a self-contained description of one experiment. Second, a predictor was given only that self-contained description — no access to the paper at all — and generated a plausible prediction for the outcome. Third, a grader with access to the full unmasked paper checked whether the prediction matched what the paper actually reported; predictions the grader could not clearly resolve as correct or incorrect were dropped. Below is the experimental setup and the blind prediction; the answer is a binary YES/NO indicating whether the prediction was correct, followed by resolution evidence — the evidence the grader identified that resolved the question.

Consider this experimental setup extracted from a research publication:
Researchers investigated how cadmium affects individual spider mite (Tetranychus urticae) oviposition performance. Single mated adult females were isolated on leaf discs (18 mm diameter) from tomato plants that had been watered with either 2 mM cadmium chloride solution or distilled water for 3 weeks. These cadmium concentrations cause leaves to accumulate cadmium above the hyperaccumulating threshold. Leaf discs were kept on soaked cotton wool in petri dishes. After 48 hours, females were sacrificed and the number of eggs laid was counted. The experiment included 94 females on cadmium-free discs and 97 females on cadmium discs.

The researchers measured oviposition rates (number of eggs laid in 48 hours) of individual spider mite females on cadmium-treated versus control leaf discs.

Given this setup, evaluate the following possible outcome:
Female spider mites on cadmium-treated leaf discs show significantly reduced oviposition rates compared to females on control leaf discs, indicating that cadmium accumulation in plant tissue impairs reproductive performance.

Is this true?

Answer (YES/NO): YES